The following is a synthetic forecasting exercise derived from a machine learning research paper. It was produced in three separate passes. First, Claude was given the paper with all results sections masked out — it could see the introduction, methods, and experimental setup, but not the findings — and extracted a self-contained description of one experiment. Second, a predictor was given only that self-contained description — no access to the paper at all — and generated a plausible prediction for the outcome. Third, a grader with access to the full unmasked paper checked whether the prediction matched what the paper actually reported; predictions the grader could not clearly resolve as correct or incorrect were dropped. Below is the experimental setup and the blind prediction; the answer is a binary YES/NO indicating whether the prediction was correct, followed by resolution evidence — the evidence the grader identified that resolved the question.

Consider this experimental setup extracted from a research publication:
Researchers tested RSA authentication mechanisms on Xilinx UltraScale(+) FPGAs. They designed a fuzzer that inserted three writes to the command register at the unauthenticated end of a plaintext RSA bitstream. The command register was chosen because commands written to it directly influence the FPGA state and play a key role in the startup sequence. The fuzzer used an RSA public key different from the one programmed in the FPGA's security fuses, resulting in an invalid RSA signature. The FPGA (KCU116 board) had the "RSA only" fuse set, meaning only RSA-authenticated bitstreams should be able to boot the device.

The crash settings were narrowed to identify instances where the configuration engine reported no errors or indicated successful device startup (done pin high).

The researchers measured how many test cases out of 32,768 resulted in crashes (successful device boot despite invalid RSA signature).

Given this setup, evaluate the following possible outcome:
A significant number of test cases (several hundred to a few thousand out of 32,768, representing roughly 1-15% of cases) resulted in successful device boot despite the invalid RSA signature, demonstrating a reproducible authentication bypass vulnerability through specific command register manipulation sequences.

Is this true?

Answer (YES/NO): NO